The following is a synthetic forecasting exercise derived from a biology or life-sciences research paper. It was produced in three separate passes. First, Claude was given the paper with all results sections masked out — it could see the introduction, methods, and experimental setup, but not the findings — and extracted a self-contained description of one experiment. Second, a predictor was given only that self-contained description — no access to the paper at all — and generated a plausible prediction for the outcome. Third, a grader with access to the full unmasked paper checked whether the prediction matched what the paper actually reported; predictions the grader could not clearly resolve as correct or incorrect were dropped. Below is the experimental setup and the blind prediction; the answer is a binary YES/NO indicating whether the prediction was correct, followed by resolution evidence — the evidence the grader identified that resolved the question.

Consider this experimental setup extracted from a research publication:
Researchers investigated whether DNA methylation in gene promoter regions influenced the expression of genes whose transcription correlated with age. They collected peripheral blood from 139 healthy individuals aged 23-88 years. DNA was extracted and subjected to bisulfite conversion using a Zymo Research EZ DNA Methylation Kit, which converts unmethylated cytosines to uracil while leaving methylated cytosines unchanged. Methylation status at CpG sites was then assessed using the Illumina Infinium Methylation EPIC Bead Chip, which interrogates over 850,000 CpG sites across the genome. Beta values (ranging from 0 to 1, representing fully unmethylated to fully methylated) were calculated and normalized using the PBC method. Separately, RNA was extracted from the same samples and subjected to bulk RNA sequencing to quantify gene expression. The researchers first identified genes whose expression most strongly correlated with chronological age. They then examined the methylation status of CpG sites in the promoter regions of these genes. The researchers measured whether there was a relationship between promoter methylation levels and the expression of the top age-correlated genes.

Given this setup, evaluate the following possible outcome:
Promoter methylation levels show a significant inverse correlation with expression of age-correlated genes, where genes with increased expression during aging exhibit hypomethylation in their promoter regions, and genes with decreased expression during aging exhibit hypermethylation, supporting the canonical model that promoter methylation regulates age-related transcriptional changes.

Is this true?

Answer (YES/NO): NO